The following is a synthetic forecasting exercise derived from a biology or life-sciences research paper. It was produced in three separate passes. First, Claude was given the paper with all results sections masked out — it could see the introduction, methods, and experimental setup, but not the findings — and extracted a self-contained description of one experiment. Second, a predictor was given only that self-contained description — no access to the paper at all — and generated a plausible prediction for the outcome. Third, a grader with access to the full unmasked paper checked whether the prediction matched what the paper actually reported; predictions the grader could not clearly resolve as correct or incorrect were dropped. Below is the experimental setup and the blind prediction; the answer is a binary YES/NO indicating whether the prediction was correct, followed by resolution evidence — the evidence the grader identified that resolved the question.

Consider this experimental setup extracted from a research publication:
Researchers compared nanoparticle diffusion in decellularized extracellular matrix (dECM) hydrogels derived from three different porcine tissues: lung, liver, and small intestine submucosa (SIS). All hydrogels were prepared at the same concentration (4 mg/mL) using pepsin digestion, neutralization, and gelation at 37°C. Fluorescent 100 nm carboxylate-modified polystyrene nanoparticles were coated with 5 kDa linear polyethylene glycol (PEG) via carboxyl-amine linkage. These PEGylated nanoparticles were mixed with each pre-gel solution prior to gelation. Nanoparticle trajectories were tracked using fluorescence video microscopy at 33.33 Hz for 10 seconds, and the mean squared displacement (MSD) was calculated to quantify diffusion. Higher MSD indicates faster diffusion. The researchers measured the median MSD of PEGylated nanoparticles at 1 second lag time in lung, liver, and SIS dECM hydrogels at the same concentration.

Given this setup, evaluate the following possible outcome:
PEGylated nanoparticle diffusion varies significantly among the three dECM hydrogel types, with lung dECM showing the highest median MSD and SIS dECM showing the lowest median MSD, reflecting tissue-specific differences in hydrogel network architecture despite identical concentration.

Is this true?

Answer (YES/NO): YES